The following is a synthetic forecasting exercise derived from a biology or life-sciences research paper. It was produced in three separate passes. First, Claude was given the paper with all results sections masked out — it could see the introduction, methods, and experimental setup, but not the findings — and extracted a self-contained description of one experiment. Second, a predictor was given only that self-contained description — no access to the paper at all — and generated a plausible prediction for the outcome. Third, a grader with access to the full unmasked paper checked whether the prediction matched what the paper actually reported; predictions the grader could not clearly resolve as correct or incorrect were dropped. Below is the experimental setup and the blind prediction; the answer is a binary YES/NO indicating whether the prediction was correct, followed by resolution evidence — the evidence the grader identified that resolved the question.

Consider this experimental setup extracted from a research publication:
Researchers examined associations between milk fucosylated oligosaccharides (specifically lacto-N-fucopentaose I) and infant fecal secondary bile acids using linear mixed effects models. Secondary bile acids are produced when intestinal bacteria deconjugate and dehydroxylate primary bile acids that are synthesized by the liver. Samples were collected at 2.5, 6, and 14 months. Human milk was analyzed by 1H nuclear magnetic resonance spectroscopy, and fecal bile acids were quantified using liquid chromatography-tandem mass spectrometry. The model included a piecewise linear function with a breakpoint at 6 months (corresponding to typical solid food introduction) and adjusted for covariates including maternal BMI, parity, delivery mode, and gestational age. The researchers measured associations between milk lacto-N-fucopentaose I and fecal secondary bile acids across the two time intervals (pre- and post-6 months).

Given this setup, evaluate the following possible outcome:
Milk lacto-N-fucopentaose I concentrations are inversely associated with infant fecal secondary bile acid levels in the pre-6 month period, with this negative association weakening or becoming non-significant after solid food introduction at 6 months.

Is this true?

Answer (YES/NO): NO